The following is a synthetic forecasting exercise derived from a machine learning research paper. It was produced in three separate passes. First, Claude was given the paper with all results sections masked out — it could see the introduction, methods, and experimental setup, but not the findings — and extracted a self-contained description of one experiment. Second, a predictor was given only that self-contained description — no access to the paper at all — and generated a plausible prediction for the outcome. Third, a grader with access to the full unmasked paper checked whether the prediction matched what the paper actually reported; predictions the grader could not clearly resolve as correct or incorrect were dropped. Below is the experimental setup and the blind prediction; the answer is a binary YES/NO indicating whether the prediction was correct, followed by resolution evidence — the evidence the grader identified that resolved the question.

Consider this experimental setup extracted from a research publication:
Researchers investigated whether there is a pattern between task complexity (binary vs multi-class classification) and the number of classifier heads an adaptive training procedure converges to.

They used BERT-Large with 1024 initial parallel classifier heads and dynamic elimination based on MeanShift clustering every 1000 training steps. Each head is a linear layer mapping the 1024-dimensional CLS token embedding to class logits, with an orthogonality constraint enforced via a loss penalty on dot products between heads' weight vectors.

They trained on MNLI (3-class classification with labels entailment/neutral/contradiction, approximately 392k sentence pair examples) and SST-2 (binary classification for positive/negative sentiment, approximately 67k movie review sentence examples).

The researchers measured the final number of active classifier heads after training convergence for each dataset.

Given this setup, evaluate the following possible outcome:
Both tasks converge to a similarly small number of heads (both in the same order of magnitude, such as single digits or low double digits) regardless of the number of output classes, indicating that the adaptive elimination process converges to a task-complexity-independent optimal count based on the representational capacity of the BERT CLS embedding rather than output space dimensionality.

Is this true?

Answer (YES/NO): NO